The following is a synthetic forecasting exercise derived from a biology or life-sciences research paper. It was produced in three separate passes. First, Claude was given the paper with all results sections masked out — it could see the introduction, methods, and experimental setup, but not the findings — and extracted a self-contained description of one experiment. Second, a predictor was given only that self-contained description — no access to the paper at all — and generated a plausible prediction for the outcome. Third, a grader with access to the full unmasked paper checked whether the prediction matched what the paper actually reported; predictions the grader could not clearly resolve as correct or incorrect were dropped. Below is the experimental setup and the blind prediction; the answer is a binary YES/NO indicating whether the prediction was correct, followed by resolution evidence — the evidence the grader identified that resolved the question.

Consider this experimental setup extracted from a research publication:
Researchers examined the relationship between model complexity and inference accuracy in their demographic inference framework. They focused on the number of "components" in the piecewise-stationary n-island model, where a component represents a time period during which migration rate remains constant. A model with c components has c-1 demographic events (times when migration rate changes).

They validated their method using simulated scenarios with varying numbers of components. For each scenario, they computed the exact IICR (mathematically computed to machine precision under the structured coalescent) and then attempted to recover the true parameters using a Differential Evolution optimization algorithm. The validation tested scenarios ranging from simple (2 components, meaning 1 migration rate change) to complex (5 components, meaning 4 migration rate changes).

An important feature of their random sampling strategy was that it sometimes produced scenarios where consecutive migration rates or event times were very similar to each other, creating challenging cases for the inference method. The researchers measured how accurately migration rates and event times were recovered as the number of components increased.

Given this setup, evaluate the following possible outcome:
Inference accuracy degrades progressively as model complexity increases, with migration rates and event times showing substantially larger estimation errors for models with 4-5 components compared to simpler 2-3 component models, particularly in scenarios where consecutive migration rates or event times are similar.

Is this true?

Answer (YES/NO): NO